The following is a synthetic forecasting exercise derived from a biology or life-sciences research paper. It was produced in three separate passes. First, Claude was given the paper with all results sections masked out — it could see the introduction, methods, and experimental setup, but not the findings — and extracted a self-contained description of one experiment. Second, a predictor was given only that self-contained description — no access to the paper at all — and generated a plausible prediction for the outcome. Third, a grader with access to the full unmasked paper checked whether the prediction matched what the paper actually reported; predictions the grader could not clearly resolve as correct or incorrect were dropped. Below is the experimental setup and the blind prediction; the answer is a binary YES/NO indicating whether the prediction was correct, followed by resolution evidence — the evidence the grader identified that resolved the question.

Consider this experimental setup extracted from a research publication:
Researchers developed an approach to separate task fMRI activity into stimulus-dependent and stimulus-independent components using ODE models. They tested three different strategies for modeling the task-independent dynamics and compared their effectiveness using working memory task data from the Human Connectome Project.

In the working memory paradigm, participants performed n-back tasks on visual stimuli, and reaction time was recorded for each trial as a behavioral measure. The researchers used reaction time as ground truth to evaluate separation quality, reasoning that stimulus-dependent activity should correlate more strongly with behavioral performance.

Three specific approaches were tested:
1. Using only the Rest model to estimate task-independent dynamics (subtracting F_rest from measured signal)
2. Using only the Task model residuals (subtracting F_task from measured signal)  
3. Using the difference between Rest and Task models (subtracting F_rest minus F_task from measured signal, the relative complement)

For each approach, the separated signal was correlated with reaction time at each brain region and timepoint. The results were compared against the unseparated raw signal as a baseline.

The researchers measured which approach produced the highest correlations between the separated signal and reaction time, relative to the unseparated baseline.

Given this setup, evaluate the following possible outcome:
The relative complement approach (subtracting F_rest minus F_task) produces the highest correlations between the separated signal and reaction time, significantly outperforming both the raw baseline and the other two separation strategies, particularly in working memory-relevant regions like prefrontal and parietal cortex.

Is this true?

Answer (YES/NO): YES